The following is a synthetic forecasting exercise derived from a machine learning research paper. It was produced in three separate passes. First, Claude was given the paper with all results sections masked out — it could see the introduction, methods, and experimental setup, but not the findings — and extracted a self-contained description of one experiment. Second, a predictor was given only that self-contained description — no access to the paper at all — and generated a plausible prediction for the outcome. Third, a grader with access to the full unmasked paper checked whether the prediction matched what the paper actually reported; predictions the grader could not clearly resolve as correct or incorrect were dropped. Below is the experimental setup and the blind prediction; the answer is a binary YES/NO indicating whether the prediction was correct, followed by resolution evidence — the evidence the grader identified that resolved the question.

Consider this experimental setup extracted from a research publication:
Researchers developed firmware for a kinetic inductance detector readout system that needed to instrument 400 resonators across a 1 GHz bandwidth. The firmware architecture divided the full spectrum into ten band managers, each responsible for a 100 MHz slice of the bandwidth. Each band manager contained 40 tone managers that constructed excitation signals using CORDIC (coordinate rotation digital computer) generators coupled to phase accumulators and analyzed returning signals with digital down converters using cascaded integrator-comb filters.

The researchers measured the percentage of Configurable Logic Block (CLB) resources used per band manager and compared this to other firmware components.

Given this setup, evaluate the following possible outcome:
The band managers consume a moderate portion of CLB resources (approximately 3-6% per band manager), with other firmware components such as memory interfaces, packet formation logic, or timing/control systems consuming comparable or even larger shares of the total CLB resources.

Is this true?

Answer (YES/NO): NO